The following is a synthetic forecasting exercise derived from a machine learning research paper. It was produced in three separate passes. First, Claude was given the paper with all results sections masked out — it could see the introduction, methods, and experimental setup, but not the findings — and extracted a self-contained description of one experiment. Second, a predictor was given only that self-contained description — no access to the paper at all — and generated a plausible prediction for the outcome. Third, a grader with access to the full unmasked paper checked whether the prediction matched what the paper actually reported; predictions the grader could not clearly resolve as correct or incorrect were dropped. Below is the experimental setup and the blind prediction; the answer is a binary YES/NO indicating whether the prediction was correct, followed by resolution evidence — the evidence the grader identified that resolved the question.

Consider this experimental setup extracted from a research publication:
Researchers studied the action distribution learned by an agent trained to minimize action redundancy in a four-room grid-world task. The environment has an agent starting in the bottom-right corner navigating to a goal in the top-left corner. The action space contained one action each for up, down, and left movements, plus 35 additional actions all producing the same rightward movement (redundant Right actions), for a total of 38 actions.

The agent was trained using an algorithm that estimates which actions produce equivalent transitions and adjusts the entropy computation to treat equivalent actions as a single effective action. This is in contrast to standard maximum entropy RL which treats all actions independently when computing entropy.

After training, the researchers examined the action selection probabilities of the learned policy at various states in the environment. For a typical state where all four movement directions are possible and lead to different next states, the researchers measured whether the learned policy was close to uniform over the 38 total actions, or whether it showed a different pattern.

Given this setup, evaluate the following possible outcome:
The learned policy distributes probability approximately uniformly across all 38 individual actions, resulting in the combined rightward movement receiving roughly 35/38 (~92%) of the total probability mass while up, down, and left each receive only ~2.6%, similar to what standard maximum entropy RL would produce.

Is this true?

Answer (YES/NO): NO